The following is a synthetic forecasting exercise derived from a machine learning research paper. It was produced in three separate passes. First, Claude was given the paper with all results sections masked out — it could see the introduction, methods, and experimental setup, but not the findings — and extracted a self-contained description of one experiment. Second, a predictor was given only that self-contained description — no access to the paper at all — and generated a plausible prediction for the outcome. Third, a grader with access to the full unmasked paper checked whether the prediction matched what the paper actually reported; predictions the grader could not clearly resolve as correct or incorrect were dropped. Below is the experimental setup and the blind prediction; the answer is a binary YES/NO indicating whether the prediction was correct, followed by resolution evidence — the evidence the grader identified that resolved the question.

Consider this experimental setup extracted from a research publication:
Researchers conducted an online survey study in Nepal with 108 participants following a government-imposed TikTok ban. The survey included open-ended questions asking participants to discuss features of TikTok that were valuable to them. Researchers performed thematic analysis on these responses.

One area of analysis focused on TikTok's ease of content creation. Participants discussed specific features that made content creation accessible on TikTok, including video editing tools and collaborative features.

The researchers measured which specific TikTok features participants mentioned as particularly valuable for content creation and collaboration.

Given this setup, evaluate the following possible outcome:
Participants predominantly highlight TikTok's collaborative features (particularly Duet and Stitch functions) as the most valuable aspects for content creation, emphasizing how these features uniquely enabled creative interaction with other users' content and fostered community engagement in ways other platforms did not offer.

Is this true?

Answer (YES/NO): NO